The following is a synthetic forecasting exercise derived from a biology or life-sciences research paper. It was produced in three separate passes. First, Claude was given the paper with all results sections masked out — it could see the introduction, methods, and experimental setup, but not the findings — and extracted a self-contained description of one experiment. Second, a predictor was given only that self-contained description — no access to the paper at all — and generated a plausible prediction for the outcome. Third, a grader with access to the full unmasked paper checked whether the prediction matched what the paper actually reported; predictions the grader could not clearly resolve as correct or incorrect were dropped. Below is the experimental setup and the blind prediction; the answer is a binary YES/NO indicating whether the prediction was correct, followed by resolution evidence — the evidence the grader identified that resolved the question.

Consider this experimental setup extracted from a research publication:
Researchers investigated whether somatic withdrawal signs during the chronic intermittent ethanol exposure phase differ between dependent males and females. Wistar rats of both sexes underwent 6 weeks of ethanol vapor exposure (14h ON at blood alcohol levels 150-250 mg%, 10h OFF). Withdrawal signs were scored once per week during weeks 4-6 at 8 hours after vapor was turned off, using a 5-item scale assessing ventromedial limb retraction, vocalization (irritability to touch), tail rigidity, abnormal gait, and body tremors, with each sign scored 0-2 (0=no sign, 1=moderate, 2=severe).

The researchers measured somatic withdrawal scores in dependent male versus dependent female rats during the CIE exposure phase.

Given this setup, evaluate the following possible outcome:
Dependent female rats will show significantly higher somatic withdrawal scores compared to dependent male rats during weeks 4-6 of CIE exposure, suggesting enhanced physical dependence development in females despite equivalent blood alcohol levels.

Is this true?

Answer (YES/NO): NO